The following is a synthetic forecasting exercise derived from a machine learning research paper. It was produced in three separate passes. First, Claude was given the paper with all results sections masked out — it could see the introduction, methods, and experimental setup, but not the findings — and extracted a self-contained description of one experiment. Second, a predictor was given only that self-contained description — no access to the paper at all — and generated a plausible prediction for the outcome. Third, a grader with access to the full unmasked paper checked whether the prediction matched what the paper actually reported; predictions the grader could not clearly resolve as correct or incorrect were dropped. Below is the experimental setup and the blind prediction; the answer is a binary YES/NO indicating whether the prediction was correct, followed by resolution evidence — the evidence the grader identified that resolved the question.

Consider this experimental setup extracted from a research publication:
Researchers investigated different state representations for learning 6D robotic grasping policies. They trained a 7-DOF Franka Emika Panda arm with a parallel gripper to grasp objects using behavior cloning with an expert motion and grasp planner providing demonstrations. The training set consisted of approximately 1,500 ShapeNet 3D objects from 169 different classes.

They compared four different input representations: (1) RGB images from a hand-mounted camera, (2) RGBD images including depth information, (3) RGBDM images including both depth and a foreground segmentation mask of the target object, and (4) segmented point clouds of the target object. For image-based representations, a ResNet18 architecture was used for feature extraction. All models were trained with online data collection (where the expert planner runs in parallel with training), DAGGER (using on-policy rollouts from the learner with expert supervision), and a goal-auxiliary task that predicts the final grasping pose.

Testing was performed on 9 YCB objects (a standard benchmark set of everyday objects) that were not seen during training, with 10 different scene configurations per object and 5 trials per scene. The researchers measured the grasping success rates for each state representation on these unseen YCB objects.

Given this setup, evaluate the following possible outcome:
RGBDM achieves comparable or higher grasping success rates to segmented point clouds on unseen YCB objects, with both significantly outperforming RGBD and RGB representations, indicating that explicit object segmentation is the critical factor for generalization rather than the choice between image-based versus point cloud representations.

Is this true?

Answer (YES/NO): NO